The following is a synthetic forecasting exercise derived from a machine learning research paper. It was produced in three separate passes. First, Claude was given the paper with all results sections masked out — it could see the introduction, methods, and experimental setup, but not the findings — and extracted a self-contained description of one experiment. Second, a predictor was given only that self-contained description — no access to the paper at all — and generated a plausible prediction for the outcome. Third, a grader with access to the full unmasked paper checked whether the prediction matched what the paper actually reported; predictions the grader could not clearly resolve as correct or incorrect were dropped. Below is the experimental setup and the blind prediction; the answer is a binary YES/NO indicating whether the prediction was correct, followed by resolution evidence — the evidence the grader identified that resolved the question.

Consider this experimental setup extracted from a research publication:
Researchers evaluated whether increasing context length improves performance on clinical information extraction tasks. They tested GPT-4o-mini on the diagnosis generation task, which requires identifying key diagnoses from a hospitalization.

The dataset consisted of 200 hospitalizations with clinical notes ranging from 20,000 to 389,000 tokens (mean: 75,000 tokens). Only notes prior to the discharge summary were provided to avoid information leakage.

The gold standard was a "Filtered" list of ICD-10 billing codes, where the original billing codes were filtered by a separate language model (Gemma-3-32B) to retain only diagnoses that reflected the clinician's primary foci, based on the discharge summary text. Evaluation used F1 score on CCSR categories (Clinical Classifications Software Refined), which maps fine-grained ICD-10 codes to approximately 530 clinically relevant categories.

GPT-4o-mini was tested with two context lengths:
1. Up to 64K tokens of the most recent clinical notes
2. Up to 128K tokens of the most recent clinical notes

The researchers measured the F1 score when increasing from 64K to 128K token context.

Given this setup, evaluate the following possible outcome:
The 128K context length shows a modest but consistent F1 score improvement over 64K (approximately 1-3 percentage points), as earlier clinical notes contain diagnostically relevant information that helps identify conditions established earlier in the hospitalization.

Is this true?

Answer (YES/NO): NO